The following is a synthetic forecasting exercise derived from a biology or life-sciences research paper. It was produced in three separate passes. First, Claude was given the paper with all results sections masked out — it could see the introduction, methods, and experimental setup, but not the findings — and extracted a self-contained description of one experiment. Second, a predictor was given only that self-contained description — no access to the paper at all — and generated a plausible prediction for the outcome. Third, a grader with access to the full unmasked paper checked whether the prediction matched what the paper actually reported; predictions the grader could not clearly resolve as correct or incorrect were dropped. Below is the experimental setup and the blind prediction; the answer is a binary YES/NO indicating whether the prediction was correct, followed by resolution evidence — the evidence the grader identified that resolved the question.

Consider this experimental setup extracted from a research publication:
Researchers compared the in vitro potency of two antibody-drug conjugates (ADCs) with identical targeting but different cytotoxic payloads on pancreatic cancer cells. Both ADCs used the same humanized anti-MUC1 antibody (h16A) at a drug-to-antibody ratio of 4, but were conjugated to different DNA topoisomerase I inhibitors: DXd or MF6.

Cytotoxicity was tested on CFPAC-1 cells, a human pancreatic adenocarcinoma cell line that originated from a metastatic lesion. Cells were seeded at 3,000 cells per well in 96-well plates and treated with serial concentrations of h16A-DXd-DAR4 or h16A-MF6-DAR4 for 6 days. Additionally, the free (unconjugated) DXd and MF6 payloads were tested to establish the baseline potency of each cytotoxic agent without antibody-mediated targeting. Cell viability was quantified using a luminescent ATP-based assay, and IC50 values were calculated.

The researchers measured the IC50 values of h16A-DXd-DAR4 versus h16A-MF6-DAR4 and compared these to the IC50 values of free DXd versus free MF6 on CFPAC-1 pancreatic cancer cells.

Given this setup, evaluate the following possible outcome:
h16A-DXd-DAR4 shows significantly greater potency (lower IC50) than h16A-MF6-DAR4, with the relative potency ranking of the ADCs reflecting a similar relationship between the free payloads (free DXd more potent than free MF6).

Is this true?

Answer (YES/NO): NO